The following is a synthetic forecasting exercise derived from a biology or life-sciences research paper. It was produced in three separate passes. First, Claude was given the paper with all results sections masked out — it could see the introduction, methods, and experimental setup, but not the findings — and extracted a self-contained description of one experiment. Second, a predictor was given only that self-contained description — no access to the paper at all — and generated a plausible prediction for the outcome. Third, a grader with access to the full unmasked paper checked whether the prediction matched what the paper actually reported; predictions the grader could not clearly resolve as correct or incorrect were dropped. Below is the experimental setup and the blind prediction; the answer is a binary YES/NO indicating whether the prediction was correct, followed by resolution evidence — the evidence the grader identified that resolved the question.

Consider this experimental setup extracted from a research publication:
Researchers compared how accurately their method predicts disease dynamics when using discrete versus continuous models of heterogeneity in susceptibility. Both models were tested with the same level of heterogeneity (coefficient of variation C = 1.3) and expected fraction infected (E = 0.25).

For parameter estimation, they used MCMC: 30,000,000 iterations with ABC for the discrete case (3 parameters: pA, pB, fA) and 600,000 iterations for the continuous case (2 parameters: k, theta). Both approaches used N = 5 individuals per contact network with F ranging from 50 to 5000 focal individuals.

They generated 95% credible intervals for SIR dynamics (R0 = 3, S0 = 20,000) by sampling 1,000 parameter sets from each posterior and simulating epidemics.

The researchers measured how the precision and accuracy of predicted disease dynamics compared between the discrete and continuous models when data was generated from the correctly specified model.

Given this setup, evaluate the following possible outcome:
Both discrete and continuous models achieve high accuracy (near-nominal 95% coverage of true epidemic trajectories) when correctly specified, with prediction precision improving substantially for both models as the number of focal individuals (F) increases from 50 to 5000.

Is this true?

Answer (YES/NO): NO